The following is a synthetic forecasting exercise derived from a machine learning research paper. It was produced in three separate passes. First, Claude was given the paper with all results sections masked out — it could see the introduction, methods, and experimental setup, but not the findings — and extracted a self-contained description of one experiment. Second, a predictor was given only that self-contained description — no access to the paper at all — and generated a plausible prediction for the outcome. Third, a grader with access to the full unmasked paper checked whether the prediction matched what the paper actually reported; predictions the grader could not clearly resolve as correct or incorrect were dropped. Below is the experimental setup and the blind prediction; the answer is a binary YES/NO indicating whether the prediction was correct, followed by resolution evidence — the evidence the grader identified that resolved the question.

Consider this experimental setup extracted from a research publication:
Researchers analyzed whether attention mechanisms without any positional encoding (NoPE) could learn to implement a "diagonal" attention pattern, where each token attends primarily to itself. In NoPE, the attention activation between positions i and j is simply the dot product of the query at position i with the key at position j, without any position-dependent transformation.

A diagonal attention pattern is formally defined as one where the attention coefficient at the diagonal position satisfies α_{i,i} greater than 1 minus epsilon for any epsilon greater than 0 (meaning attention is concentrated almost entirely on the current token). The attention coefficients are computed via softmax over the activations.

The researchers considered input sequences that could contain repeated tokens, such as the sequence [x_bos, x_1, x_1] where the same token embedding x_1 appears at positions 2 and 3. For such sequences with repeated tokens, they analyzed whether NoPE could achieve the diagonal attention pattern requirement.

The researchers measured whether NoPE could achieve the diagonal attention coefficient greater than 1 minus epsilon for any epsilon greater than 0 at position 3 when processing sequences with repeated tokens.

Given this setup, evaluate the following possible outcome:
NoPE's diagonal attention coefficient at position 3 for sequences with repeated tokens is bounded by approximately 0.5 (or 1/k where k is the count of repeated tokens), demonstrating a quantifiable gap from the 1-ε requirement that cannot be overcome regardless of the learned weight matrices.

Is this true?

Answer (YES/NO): YES